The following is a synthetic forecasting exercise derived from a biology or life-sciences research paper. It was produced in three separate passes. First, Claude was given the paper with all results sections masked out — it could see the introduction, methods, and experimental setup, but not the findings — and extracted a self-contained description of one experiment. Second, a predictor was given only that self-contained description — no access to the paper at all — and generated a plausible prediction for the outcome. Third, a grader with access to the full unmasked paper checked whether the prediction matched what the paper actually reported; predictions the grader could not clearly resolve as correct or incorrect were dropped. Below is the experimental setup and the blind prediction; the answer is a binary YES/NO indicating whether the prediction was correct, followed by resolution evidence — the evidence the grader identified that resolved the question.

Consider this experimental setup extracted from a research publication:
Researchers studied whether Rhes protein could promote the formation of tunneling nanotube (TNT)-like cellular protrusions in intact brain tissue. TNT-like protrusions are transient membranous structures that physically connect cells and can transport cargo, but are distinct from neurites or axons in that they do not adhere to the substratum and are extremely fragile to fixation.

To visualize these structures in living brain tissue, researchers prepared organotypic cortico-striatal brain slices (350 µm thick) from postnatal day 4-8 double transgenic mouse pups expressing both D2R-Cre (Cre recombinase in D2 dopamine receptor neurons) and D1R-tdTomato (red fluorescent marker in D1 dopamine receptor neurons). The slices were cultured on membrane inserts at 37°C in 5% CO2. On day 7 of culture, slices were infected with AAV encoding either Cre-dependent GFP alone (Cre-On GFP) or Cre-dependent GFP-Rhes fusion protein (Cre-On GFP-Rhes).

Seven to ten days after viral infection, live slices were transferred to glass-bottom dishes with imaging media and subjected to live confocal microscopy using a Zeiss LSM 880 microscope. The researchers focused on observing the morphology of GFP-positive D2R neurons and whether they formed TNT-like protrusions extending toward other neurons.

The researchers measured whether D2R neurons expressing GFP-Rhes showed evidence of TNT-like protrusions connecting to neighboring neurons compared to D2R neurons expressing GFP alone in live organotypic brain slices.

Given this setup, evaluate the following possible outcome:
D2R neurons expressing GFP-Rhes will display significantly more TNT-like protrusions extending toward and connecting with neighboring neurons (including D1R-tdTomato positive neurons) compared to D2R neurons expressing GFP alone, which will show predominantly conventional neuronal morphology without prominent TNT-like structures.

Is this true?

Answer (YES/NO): YES